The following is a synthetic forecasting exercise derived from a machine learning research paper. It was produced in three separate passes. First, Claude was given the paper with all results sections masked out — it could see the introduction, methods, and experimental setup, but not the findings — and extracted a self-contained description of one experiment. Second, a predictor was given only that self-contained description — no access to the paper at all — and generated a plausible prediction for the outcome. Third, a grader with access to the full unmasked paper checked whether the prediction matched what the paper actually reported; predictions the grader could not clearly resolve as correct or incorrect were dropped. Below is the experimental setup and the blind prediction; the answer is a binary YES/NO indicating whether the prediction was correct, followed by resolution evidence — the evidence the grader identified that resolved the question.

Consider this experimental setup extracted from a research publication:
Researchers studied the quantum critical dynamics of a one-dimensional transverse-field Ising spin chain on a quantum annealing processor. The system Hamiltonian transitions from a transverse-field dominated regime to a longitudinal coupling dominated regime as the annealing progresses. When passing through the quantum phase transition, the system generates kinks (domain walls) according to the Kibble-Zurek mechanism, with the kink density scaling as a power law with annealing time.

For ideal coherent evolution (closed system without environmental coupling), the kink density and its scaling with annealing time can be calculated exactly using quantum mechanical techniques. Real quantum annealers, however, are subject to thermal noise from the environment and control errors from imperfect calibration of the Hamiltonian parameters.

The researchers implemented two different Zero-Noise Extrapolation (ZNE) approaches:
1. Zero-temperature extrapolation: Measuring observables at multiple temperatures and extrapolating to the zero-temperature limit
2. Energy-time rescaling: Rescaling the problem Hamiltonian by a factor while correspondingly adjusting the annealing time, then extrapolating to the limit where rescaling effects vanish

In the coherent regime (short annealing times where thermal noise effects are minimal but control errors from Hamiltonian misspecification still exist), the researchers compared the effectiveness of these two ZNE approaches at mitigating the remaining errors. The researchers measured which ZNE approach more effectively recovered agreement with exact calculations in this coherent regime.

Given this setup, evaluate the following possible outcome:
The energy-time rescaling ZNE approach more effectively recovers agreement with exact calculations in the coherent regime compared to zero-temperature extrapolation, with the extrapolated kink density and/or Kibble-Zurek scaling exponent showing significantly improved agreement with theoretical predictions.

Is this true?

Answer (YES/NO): NO